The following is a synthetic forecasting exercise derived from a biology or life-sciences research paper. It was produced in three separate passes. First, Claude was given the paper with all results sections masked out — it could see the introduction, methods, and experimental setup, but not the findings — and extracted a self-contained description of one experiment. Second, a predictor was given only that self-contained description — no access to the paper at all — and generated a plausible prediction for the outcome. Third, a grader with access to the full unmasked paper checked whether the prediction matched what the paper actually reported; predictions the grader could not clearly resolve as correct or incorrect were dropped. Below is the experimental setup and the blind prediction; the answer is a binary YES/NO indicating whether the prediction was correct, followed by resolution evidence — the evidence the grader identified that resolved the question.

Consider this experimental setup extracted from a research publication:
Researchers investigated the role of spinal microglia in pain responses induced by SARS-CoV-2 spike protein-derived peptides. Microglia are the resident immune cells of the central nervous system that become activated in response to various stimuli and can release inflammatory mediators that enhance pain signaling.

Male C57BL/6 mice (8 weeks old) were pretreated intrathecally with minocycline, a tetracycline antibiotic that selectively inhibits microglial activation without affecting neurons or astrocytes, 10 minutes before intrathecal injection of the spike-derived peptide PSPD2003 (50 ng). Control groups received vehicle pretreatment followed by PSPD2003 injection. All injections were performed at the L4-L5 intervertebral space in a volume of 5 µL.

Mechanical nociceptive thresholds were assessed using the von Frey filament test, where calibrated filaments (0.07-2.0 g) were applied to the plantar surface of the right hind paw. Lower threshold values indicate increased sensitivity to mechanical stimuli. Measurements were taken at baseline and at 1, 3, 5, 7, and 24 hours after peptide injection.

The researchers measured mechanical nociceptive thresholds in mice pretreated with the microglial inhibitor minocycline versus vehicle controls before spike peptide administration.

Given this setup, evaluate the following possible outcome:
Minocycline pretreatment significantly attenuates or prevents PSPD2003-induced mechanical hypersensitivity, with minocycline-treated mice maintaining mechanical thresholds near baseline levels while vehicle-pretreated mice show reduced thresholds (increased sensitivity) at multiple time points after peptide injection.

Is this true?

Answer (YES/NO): YES